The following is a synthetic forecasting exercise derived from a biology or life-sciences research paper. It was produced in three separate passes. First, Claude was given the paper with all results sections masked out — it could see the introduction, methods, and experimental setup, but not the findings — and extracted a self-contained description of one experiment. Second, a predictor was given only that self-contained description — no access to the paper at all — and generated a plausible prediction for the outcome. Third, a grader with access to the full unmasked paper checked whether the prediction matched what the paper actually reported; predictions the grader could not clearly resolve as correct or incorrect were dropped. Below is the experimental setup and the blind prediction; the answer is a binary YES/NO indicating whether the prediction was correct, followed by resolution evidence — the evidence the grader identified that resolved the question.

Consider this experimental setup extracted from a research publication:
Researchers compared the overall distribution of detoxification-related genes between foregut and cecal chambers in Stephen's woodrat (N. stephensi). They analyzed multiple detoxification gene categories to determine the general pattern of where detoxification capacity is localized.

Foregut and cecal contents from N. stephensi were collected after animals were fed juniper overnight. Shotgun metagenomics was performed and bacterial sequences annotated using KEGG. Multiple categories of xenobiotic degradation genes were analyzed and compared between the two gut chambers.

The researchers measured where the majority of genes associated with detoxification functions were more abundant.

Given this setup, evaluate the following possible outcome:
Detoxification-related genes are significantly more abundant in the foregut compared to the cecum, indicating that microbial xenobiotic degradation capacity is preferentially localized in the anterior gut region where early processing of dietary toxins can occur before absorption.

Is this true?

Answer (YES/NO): NO